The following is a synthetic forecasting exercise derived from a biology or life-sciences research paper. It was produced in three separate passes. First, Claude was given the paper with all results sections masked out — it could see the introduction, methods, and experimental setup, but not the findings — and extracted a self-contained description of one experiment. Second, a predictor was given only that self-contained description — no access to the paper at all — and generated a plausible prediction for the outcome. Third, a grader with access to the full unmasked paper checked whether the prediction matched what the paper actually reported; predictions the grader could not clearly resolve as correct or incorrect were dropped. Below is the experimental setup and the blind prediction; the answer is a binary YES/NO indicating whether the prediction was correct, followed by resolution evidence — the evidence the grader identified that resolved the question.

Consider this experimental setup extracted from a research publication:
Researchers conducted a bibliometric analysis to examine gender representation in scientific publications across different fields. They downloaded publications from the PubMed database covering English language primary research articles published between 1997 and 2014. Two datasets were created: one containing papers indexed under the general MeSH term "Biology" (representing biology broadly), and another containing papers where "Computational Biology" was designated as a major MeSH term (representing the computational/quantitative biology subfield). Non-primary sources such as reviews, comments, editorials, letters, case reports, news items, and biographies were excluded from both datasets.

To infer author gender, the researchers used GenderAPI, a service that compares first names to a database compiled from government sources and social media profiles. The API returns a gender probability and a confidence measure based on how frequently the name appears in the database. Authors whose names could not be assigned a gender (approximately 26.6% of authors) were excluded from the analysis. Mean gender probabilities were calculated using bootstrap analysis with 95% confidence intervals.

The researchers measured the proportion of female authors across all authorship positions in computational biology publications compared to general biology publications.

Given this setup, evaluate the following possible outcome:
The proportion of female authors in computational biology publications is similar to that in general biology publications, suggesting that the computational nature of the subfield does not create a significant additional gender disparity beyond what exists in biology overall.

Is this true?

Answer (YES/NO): NO